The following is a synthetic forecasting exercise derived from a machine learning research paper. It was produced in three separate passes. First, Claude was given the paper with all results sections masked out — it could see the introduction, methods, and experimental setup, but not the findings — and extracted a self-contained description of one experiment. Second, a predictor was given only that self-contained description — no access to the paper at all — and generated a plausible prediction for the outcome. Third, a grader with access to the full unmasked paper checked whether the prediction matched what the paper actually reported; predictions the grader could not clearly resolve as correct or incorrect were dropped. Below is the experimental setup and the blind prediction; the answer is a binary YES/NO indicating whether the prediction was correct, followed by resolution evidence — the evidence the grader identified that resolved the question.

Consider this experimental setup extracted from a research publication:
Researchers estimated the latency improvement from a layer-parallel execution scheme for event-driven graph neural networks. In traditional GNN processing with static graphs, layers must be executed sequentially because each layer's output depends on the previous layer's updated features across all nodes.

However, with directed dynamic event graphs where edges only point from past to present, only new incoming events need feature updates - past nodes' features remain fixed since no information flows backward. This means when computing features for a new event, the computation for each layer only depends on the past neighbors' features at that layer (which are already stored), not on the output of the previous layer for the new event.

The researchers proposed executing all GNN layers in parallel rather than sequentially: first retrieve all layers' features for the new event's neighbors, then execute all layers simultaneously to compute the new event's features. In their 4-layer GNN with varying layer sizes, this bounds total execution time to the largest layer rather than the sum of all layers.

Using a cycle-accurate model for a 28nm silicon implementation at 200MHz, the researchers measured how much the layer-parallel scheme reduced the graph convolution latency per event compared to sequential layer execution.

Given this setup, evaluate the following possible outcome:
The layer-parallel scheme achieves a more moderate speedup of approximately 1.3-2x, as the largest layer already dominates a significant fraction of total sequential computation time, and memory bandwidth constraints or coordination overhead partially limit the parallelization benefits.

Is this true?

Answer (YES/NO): NO